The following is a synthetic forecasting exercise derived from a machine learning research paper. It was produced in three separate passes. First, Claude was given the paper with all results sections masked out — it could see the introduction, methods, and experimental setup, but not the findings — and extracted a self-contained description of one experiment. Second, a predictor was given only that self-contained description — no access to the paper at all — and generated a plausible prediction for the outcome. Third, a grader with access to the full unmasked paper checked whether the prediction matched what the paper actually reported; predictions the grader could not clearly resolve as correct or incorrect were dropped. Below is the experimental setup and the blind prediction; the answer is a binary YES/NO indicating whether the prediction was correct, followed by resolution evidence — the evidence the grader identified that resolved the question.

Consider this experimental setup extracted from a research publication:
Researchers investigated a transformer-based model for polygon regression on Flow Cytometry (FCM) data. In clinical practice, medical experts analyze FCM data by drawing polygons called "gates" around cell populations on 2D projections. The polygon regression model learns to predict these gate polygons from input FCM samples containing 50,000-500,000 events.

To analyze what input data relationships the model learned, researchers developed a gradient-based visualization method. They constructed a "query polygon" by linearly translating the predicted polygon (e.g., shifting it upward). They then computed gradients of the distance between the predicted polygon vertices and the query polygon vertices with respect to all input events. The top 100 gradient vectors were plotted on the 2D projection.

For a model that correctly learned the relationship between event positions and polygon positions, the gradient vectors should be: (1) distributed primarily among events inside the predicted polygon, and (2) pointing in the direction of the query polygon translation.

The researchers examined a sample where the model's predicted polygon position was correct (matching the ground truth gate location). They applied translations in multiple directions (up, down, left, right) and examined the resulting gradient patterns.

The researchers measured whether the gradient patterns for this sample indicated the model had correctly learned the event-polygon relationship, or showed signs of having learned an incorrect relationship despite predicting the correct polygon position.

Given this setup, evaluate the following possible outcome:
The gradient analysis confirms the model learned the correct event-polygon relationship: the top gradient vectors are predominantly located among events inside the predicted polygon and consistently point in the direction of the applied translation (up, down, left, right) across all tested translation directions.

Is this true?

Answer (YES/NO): NO